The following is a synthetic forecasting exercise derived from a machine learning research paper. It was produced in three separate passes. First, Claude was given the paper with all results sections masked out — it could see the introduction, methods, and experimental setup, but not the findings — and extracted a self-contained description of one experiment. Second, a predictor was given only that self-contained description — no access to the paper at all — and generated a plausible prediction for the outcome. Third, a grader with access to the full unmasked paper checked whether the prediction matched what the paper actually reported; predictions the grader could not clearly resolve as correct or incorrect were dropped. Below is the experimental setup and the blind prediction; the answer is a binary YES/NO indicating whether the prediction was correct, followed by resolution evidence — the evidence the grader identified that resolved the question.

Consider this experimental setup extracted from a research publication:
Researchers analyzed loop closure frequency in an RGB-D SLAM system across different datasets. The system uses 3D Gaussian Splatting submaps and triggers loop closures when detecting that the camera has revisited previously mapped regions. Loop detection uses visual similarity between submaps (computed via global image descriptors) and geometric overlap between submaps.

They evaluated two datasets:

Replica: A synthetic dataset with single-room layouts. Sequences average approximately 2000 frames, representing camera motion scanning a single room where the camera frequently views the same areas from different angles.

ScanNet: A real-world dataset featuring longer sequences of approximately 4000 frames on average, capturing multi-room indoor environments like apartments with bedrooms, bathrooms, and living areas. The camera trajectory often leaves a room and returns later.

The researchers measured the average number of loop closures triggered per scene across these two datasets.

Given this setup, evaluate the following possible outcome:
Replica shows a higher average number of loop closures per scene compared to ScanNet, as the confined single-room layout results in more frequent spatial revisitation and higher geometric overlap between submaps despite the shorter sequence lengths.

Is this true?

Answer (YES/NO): NO